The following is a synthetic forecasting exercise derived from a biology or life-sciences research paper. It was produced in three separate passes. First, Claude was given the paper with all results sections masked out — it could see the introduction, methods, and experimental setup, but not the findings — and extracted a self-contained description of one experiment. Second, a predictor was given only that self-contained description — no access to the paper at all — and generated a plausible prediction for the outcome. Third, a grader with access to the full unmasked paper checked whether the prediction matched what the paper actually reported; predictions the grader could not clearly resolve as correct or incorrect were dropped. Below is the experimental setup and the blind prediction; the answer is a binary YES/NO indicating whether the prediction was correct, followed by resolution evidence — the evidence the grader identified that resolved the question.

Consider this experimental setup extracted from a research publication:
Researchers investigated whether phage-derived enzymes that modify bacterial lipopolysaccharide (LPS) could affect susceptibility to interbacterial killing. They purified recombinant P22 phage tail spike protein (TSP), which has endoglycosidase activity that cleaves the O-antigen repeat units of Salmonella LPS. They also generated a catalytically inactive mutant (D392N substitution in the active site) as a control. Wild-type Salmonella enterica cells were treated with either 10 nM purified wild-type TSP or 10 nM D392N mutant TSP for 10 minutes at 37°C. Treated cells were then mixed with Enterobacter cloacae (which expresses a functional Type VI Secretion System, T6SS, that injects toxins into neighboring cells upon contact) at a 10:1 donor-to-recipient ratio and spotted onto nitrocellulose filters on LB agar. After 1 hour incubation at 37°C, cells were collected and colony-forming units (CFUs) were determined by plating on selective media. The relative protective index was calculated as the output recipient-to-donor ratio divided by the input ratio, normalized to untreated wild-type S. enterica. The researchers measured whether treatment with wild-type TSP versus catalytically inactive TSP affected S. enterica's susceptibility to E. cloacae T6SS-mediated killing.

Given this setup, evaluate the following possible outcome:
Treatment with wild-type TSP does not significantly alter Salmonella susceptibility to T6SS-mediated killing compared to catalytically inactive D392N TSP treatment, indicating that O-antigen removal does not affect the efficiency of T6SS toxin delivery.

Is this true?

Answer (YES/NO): NO